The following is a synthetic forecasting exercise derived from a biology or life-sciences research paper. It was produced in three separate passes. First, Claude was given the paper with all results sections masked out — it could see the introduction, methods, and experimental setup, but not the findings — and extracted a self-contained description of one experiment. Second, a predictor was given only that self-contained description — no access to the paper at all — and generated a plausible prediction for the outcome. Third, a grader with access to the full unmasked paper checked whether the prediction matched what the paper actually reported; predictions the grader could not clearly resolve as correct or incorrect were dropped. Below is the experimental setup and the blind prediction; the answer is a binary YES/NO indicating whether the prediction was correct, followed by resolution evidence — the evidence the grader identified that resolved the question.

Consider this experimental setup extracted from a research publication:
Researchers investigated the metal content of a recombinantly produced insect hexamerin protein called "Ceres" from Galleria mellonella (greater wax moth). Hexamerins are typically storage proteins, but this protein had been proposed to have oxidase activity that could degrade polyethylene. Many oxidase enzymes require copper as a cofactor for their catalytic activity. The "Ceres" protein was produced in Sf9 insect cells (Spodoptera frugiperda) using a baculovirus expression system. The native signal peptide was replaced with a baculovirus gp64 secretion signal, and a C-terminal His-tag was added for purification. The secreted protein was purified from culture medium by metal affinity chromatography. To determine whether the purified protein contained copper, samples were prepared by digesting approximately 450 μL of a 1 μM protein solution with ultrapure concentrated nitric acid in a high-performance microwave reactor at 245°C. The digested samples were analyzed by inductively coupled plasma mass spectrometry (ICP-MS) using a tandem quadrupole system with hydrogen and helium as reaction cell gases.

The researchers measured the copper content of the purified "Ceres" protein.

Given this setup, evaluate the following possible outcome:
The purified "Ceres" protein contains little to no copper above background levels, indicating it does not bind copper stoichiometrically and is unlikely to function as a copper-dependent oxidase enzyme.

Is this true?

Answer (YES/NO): YES